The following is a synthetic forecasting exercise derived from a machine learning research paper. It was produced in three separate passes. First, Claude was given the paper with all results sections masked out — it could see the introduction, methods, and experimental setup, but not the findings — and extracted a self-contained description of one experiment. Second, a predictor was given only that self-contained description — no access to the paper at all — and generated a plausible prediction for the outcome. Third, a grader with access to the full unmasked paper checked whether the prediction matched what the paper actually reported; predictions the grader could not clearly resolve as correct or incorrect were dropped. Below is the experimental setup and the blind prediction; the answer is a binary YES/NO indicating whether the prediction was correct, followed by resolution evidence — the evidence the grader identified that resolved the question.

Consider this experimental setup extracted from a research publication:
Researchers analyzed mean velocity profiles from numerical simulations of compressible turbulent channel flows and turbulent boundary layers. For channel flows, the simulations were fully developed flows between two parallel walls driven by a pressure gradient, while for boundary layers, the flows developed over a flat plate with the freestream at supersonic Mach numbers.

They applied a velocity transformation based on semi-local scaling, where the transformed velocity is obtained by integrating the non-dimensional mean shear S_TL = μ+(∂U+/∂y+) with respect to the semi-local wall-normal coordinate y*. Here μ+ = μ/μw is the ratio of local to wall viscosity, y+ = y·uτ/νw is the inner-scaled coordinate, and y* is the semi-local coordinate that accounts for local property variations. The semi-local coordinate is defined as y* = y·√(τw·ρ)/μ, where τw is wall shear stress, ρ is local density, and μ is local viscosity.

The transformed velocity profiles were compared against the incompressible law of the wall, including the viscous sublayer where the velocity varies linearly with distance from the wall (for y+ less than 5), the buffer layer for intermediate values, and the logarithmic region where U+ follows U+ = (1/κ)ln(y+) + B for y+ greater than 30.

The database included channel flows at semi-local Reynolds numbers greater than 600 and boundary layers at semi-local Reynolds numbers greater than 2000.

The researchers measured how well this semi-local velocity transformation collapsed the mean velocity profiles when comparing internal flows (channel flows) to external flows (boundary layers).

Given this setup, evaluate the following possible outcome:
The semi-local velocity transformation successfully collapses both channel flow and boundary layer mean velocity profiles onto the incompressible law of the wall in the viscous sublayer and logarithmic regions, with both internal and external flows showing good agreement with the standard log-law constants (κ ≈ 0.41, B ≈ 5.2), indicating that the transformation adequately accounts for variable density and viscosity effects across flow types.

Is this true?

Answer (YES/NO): NO